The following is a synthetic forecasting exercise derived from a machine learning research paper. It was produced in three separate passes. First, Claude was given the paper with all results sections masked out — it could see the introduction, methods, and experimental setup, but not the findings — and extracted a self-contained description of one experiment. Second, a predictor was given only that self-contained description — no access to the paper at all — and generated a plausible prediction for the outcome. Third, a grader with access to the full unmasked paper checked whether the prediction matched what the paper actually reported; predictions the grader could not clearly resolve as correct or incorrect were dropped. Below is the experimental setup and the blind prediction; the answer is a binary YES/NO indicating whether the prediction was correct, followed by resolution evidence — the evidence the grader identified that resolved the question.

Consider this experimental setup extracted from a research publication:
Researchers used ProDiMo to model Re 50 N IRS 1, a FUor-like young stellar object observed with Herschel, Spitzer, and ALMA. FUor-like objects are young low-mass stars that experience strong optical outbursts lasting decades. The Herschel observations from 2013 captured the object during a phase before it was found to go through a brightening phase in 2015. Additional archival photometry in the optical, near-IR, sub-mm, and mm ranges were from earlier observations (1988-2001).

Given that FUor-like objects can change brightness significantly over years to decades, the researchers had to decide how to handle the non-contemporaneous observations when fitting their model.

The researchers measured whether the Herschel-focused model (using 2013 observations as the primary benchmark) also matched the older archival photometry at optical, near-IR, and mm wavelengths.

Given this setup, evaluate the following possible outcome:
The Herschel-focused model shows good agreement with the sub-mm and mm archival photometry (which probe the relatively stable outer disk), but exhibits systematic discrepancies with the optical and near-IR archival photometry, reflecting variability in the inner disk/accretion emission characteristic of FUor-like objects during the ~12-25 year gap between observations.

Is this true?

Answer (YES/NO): NO